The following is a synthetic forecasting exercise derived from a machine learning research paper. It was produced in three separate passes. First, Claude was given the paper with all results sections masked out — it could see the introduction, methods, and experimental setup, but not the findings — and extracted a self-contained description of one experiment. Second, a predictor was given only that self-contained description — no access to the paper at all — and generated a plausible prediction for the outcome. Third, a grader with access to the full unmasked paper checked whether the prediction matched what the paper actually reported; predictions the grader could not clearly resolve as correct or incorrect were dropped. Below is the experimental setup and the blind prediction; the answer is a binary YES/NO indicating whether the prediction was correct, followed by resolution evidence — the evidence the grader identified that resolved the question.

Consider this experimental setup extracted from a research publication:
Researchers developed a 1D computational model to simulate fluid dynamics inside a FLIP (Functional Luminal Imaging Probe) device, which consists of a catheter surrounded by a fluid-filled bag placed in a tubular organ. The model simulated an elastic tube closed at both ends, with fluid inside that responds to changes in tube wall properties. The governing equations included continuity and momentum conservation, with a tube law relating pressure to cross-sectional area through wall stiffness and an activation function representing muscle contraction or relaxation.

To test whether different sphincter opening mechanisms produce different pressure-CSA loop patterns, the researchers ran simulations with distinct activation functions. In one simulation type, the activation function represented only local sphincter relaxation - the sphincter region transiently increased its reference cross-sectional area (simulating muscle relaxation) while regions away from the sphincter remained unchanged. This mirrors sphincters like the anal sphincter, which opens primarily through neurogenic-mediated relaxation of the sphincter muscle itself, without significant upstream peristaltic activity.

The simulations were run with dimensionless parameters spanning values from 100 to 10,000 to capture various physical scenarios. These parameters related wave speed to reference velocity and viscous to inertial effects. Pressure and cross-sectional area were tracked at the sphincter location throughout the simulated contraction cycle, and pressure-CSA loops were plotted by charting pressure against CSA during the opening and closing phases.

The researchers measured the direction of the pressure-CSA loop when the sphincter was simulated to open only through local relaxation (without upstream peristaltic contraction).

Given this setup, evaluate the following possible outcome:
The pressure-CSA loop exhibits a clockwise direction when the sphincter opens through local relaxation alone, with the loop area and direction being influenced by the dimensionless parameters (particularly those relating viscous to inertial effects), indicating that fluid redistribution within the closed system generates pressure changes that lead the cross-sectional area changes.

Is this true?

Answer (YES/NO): NO